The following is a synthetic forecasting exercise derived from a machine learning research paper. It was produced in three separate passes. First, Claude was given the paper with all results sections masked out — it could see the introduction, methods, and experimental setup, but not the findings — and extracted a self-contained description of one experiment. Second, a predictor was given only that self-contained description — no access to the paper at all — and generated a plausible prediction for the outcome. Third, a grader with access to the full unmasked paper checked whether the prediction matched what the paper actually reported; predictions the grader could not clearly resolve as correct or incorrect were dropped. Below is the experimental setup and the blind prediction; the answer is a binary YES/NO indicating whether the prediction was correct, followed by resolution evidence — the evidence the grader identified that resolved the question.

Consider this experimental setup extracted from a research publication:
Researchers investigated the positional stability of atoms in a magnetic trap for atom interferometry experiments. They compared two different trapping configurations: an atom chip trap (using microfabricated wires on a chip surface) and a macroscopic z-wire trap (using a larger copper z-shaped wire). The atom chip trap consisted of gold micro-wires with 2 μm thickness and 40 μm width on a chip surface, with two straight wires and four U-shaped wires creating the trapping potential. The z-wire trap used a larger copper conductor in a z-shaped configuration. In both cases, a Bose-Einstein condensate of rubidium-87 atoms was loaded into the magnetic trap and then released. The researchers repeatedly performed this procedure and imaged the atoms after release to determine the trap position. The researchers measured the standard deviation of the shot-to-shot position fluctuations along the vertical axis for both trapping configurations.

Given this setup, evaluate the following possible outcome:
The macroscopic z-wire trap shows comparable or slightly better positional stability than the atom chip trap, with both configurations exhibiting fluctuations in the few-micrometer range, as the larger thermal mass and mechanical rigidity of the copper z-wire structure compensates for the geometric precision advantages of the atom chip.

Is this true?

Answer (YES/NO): NO